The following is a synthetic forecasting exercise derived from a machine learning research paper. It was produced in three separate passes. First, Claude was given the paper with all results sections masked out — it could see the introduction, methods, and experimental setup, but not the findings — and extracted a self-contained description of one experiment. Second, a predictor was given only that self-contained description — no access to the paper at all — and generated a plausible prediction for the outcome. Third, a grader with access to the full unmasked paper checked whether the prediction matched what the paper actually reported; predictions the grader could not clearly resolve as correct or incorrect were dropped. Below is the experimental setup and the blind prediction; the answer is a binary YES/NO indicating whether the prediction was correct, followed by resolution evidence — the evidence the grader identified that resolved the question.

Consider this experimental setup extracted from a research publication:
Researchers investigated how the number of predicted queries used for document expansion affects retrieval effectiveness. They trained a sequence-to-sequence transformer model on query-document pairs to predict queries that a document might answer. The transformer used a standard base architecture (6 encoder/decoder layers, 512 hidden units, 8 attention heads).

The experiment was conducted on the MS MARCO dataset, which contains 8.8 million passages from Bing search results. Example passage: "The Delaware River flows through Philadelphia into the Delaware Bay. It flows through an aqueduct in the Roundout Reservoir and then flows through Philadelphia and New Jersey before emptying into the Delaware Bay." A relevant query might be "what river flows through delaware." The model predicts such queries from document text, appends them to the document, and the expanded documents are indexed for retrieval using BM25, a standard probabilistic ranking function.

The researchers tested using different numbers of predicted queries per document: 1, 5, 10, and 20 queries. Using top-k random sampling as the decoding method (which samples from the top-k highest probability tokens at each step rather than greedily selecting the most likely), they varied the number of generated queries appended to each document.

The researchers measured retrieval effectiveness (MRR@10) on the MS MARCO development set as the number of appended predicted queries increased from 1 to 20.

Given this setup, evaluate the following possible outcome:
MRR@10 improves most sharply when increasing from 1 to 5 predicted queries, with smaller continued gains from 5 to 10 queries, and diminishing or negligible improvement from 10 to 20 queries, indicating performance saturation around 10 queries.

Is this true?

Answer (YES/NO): NO